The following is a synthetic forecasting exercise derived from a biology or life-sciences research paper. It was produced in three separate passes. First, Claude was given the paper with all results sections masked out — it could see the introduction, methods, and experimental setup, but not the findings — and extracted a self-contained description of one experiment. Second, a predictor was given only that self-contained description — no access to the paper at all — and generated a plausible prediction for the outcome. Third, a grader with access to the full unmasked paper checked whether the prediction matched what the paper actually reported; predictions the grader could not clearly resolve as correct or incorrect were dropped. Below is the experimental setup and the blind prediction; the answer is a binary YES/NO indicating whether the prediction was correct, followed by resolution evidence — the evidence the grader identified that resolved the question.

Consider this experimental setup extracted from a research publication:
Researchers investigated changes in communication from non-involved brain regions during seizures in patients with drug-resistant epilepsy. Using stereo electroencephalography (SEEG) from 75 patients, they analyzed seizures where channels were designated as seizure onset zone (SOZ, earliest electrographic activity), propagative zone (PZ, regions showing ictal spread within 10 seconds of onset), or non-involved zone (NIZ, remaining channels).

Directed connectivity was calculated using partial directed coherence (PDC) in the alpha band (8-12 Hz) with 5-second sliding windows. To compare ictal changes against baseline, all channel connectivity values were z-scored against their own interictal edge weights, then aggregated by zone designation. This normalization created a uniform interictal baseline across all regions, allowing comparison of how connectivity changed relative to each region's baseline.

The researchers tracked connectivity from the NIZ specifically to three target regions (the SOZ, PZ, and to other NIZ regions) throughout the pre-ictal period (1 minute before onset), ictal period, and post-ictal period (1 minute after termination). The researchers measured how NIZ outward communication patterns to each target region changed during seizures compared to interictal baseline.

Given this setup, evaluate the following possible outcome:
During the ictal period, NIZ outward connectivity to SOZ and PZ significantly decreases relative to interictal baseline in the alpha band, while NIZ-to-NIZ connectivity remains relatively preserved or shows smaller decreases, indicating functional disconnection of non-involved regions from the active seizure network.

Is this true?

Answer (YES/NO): NO